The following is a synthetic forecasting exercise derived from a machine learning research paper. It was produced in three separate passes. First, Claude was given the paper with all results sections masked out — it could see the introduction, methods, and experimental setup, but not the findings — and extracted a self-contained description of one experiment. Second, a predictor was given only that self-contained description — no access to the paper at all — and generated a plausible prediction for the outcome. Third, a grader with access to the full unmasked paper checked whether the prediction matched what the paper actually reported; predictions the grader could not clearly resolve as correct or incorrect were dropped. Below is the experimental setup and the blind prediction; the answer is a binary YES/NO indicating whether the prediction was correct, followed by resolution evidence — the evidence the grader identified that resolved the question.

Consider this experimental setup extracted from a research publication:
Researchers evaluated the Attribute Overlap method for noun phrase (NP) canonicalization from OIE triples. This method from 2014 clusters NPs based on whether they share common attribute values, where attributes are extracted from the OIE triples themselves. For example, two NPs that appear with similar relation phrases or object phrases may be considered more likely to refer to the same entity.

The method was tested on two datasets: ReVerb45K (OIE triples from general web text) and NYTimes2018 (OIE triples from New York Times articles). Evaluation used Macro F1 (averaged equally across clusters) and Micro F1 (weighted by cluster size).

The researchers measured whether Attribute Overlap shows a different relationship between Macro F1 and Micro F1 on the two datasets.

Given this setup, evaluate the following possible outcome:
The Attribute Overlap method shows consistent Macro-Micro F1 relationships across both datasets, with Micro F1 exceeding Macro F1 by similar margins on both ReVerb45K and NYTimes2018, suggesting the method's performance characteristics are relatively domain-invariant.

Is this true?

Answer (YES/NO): NO